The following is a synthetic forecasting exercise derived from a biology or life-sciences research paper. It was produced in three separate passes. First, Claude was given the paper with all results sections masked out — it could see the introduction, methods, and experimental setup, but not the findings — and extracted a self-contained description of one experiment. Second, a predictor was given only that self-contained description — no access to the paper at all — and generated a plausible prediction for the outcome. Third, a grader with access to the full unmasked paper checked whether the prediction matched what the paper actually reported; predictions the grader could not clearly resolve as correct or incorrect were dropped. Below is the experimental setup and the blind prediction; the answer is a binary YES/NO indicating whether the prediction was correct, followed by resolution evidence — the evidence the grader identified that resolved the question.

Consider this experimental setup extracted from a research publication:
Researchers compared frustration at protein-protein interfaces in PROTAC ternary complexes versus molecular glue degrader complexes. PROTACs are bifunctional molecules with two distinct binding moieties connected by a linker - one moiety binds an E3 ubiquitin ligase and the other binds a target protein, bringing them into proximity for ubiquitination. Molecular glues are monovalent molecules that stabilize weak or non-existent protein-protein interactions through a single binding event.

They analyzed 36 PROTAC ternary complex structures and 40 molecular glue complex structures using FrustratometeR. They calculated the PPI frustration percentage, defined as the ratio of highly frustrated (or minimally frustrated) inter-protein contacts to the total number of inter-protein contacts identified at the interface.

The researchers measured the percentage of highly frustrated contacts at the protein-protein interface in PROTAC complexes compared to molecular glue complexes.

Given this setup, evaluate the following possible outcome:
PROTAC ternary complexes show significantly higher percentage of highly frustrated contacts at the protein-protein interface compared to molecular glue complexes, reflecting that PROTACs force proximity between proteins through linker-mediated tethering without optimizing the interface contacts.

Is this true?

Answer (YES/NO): YES